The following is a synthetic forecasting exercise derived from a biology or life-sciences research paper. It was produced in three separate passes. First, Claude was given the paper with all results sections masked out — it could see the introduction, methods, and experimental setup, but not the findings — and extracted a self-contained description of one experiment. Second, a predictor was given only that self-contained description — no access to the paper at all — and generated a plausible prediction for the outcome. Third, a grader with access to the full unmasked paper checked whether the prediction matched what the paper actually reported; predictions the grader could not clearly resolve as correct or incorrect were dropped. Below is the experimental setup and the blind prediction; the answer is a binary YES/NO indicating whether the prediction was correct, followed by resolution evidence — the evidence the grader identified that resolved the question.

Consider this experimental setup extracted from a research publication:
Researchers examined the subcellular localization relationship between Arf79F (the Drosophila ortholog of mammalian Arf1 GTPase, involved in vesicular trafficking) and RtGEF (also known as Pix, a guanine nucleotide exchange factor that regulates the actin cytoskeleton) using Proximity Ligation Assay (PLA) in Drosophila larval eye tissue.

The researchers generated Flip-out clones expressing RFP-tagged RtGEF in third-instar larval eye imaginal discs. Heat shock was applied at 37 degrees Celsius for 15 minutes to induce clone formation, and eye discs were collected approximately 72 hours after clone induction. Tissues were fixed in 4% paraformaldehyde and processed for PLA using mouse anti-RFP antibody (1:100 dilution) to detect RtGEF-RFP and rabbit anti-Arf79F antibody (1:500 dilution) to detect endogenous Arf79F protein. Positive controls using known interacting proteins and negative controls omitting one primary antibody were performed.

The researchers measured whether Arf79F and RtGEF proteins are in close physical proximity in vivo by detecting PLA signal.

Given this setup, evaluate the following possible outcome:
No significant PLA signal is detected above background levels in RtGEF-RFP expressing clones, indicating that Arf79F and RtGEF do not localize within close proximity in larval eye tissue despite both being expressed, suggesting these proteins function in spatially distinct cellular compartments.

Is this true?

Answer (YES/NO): NO